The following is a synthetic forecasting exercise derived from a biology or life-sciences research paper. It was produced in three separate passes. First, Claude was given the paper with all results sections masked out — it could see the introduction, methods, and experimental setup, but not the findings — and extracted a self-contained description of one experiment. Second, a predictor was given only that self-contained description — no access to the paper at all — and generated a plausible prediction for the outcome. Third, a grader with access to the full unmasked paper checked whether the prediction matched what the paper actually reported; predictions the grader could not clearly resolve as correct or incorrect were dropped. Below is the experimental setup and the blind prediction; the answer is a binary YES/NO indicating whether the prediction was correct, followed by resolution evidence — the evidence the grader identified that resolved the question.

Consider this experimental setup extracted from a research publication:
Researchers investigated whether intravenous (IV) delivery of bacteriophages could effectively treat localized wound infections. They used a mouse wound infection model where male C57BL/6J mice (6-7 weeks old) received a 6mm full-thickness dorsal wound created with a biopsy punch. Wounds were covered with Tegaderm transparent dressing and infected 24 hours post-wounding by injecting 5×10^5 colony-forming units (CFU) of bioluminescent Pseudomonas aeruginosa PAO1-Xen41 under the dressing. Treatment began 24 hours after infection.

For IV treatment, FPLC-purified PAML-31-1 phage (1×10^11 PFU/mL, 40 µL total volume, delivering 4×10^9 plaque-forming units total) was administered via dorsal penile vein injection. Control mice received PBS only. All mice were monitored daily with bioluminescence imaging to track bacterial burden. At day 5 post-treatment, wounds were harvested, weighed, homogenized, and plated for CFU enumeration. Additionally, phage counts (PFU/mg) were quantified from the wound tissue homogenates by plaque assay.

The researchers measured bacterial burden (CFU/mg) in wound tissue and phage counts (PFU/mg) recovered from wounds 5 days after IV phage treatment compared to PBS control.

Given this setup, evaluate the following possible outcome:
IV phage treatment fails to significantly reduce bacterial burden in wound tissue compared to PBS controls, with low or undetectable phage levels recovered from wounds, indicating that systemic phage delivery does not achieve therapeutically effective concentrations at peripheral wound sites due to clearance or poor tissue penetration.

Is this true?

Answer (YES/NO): NO